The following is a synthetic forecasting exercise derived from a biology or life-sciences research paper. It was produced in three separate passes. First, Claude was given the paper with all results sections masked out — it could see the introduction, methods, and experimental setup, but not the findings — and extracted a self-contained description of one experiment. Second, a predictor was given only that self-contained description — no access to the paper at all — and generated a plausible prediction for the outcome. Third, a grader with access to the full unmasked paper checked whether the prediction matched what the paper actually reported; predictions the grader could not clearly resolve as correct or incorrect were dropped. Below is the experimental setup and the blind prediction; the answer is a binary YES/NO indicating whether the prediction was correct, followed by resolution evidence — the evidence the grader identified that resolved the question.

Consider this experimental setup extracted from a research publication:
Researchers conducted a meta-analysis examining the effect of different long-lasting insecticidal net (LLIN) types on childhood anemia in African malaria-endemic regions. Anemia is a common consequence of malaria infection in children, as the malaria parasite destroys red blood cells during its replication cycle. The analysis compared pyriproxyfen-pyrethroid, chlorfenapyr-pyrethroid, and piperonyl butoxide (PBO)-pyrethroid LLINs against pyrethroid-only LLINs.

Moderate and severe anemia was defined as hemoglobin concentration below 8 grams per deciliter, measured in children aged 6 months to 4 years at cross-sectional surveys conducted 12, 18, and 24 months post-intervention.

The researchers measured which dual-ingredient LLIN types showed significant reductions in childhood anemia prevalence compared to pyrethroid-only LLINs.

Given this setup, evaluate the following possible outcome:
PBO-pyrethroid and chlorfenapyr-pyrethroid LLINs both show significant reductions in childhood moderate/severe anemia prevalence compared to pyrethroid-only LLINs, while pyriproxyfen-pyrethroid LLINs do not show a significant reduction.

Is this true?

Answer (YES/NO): NO